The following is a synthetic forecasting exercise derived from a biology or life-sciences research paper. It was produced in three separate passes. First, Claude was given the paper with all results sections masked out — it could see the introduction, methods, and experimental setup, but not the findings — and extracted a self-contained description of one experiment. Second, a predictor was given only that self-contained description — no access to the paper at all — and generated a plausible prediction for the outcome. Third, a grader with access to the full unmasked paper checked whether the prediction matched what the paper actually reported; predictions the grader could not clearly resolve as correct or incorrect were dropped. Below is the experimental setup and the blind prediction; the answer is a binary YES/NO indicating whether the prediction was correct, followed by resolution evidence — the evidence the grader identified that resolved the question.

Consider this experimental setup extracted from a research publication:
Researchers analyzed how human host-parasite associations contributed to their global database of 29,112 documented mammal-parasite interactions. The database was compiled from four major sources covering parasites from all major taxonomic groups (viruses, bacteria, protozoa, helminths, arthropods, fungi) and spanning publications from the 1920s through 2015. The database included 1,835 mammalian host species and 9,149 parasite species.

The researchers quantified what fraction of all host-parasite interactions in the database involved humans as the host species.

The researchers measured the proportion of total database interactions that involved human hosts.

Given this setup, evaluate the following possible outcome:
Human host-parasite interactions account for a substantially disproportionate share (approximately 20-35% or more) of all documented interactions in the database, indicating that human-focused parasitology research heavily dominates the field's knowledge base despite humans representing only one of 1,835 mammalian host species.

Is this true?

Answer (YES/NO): NO